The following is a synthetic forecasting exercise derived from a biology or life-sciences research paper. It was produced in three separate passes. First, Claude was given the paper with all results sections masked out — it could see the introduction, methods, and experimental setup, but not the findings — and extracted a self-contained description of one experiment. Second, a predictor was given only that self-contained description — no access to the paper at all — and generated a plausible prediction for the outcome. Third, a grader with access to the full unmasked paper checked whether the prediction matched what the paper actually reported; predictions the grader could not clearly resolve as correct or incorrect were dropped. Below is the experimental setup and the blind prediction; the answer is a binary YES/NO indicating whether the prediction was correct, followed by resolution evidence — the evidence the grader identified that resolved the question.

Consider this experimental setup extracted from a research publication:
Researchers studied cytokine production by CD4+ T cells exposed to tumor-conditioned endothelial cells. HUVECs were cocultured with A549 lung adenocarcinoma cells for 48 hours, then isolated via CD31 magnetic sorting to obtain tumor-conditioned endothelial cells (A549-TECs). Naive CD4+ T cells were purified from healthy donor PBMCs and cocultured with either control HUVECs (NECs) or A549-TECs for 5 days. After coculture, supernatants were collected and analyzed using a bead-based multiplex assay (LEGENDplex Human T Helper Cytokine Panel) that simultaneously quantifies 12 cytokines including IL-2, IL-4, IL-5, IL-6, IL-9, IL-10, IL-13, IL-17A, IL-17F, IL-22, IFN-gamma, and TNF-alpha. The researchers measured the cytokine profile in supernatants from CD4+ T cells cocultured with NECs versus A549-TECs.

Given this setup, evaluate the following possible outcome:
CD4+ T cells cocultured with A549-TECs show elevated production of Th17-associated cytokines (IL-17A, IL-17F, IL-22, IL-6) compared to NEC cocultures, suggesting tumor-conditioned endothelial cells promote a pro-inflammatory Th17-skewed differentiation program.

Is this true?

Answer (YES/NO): NO